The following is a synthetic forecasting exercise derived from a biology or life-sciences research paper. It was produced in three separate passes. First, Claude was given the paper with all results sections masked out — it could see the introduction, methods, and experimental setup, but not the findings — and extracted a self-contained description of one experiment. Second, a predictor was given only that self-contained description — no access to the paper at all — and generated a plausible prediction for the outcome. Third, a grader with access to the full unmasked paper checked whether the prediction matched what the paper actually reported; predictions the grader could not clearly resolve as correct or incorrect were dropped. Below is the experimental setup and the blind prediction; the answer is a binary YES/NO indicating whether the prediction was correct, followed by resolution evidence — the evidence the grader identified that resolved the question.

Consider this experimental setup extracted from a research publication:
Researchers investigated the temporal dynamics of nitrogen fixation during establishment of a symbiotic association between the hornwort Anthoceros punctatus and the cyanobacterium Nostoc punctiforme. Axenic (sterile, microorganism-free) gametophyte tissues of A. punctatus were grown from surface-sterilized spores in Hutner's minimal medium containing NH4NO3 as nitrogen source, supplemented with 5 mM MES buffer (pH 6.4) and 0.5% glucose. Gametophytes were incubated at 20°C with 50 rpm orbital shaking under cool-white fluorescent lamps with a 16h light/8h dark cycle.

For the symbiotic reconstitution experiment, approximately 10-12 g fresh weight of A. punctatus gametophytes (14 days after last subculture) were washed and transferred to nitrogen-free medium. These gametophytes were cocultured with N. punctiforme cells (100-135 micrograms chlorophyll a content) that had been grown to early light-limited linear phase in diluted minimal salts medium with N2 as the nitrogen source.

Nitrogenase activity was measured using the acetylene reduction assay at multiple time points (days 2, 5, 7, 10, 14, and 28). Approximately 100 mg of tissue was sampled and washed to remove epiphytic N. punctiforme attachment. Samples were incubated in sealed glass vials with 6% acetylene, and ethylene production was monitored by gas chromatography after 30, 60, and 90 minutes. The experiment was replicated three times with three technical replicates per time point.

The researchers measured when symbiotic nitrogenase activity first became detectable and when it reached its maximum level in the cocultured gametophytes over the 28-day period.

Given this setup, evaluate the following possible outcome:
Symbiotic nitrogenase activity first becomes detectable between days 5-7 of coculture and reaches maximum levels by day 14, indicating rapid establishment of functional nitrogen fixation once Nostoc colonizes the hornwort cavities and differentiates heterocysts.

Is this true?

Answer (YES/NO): YES